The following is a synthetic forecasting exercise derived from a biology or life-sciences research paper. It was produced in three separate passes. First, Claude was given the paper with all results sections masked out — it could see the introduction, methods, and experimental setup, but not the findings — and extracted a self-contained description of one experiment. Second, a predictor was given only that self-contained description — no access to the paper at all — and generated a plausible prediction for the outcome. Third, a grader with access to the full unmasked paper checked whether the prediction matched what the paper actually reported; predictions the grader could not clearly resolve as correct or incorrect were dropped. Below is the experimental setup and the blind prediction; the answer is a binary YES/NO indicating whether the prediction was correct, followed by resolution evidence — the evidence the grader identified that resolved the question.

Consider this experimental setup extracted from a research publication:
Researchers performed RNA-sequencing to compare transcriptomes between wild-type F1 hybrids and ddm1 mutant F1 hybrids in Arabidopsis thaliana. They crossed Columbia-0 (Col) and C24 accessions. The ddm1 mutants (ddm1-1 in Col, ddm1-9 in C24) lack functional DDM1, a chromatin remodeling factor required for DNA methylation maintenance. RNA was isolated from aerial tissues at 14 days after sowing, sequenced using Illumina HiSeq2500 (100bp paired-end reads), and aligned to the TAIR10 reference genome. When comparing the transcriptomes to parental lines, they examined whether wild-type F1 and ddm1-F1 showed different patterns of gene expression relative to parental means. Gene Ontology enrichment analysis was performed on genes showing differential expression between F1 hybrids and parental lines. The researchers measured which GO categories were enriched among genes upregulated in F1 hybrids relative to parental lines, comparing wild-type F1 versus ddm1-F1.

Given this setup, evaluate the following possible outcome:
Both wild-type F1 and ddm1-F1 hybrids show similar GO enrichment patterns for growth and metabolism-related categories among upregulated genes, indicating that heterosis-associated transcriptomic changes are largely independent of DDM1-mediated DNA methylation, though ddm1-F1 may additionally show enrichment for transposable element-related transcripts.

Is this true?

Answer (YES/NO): NO